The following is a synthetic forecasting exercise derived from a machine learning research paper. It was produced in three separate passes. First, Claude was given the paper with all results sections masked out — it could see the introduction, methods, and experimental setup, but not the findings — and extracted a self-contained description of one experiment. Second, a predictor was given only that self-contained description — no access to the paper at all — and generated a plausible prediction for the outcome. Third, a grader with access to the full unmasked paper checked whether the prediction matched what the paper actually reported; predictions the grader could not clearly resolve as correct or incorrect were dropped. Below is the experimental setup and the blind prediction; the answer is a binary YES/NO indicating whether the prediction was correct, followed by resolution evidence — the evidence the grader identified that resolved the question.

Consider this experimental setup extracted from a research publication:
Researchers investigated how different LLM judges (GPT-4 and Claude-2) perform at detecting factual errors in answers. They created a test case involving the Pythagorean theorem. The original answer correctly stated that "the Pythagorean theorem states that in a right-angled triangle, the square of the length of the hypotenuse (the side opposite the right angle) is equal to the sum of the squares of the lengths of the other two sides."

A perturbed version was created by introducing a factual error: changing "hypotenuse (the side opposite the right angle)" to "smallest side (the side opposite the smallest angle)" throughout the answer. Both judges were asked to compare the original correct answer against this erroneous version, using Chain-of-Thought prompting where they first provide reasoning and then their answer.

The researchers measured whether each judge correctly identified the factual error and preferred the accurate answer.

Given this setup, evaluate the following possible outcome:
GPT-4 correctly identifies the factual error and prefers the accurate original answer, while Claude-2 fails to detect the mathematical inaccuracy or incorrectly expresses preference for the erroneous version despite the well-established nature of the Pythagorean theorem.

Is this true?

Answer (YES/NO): YES